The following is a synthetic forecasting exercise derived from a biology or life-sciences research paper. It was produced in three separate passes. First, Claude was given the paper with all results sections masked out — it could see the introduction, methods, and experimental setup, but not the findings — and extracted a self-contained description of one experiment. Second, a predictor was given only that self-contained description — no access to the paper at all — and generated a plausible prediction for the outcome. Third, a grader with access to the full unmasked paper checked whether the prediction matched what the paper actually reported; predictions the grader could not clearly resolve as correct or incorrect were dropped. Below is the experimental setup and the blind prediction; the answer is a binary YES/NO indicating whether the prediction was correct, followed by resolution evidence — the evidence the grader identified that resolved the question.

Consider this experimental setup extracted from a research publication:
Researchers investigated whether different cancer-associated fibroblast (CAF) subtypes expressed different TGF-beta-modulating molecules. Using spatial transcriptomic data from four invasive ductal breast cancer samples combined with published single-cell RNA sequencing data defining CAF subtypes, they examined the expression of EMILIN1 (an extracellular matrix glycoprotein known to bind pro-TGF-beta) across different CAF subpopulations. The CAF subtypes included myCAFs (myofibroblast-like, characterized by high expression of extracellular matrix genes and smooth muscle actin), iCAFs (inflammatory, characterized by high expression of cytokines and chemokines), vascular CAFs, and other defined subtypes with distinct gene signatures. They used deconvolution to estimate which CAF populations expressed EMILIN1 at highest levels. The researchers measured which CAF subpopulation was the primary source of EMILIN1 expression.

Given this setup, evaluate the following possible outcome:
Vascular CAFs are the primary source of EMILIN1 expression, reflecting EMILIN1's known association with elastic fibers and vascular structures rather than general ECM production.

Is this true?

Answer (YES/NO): NO